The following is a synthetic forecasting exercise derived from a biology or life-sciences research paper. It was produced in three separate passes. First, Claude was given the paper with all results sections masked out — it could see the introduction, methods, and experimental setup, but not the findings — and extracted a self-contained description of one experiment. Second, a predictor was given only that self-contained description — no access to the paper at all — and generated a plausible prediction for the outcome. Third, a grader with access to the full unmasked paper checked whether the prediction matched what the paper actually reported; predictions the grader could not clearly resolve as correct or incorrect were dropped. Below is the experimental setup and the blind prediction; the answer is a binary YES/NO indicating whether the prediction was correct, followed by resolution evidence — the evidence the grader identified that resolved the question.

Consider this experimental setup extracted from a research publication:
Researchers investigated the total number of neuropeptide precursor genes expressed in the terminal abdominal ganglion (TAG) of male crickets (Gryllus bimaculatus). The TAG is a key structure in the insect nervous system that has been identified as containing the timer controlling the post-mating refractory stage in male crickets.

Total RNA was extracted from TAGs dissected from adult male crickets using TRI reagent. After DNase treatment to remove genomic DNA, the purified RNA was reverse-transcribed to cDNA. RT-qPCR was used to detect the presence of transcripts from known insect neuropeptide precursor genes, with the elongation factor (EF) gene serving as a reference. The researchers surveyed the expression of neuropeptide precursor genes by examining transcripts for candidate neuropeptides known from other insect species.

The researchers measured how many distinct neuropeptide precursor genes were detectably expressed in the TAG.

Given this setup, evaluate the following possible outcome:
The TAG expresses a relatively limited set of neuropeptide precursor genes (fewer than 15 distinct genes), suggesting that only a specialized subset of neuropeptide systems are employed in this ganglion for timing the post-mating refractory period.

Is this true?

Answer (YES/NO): NO